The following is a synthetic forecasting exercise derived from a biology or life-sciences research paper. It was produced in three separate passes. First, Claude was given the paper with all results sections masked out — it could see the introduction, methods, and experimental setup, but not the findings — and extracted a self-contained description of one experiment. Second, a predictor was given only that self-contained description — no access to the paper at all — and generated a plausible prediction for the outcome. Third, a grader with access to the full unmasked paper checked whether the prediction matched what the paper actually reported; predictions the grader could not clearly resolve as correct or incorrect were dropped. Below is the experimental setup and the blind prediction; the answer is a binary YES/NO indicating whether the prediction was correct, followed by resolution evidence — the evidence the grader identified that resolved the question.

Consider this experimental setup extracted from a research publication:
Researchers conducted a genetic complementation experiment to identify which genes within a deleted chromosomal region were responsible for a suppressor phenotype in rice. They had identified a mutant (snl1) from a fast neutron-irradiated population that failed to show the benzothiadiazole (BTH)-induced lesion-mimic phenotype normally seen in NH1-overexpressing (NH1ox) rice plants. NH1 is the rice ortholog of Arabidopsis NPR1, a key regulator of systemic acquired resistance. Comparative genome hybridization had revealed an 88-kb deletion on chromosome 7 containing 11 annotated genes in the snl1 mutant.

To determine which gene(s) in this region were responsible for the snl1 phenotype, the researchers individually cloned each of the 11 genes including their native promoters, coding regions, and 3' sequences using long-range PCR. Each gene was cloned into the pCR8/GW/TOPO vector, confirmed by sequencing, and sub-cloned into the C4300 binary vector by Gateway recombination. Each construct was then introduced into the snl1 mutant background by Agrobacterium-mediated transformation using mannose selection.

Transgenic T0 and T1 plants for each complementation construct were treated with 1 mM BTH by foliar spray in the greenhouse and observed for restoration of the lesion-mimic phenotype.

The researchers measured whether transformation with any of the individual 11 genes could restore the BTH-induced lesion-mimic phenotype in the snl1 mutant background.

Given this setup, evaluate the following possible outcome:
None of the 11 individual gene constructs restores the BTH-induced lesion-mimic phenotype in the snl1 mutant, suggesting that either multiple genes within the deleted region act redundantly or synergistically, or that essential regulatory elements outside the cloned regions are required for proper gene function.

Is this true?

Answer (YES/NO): NO